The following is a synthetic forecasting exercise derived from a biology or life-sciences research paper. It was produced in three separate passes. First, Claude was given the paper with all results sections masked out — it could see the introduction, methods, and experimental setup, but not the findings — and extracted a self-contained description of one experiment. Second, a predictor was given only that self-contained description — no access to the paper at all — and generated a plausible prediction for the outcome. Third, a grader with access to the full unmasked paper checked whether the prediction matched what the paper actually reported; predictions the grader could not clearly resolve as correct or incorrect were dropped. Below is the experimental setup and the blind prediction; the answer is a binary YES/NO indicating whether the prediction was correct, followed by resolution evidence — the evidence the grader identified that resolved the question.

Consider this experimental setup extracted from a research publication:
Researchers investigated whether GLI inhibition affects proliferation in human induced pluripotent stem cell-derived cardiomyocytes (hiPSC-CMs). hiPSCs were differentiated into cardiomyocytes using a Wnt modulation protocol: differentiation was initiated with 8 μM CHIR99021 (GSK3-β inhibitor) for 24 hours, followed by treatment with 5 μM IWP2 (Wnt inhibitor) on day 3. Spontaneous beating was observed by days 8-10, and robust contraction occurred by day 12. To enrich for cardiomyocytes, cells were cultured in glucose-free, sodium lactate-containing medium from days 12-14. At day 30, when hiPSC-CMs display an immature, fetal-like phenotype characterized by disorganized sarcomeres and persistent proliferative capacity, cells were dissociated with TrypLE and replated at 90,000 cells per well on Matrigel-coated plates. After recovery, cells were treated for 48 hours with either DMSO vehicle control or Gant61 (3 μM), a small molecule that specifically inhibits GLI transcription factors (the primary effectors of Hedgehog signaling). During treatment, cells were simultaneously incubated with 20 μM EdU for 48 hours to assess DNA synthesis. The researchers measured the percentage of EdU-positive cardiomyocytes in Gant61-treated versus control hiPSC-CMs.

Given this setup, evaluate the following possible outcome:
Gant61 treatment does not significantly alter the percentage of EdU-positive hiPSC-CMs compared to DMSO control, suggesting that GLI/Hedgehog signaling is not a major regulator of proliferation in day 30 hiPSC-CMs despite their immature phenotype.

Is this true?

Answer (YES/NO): NO